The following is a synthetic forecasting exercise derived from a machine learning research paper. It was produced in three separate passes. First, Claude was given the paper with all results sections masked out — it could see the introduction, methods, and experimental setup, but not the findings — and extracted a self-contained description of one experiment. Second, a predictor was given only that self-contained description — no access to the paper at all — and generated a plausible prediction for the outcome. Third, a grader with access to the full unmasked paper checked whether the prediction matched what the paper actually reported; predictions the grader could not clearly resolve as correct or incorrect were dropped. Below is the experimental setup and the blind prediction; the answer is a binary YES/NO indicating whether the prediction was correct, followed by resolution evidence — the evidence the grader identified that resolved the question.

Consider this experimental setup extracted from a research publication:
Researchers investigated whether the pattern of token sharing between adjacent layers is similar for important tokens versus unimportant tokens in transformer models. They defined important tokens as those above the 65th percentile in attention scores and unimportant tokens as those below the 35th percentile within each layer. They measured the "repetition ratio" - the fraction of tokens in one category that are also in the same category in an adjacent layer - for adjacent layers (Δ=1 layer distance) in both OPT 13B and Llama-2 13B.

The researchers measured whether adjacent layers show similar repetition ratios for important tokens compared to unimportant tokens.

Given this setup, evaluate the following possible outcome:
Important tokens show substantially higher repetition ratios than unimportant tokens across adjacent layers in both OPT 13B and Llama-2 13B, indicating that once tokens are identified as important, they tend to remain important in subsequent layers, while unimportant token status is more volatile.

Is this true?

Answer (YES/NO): NO